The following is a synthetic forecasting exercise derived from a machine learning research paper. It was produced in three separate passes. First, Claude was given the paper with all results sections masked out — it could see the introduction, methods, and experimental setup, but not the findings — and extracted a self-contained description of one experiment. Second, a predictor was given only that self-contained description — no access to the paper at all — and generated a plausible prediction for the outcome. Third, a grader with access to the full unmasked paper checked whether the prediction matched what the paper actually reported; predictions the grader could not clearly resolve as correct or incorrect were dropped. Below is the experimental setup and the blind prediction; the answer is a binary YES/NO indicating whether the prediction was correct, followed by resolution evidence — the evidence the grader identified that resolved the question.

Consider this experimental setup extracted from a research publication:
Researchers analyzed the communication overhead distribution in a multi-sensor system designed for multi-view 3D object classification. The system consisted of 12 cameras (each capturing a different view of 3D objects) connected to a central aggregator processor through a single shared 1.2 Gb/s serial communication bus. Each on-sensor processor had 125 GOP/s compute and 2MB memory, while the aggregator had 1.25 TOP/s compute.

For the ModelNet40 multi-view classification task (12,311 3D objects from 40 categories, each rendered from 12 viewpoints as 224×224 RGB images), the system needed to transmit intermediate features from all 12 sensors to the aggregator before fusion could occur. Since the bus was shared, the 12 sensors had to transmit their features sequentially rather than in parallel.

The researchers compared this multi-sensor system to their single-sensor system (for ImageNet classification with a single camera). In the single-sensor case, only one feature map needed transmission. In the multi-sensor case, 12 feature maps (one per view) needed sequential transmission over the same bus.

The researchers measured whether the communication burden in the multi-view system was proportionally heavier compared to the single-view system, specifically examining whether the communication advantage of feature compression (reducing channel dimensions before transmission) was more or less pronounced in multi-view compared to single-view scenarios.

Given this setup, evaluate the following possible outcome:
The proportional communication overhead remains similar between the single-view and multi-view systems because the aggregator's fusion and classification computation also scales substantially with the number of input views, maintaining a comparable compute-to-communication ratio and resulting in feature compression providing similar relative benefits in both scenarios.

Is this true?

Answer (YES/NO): NO